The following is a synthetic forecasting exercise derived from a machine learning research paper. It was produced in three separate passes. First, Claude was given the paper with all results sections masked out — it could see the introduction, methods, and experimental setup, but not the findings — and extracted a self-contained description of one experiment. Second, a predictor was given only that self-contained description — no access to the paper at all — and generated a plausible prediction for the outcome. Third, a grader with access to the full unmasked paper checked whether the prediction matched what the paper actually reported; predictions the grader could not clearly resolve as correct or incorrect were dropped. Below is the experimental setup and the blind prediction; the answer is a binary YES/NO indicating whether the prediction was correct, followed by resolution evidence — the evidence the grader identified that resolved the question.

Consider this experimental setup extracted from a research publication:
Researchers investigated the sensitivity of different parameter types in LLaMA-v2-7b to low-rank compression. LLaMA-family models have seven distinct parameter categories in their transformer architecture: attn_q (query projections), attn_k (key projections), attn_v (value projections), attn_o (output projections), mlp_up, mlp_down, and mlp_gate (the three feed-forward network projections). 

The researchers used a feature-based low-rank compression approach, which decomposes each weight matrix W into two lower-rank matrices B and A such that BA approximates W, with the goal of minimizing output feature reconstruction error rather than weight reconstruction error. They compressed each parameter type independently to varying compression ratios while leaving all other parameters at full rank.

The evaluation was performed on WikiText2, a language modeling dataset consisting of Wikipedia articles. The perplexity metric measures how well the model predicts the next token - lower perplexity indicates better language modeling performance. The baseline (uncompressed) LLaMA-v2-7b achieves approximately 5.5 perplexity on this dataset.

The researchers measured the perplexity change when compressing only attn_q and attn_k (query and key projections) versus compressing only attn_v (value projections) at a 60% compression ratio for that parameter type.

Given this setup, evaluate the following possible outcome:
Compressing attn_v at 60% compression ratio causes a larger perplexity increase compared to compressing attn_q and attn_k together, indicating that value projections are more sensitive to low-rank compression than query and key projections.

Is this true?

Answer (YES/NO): YES